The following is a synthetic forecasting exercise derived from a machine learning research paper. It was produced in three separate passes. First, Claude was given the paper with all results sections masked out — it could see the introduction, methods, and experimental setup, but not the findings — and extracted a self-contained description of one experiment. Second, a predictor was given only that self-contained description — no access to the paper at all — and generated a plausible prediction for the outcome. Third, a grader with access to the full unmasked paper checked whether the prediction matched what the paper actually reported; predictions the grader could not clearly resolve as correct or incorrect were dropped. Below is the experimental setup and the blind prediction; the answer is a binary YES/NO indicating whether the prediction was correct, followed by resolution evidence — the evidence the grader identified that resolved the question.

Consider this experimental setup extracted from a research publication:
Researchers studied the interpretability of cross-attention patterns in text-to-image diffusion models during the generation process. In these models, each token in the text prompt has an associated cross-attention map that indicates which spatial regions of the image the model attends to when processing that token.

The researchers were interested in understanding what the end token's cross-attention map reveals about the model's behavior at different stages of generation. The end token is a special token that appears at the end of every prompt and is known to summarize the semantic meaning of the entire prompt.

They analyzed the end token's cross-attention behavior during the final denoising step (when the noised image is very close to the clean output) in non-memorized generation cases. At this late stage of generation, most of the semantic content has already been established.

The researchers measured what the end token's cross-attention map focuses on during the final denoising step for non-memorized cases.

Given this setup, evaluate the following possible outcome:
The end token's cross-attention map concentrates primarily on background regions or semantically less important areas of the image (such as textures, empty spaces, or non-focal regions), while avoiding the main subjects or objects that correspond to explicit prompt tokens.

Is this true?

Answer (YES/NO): NO